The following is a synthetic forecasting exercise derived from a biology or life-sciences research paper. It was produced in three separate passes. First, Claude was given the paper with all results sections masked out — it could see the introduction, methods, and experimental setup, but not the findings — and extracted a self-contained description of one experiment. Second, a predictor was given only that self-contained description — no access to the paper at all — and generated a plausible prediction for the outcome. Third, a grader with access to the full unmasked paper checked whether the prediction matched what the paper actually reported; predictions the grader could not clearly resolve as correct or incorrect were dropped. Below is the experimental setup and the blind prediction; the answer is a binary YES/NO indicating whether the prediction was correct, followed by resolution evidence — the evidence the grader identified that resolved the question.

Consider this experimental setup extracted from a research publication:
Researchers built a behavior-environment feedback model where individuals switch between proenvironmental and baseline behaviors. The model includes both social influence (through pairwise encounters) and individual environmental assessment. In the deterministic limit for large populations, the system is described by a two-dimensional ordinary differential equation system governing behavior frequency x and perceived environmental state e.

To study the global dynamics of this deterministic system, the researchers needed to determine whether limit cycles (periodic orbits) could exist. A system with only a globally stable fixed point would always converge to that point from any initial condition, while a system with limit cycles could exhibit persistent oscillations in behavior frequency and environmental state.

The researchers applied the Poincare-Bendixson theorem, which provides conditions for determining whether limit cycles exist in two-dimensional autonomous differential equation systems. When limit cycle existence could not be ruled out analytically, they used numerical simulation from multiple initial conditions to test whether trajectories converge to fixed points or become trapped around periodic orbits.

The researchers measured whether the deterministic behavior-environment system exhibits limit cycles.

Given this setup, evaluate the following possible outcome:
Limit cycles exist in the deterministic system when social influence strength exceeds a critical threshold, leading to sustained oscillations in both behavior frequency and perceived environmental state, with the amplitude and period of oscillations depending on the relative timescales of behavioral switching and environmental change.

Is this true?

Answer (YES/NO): NO